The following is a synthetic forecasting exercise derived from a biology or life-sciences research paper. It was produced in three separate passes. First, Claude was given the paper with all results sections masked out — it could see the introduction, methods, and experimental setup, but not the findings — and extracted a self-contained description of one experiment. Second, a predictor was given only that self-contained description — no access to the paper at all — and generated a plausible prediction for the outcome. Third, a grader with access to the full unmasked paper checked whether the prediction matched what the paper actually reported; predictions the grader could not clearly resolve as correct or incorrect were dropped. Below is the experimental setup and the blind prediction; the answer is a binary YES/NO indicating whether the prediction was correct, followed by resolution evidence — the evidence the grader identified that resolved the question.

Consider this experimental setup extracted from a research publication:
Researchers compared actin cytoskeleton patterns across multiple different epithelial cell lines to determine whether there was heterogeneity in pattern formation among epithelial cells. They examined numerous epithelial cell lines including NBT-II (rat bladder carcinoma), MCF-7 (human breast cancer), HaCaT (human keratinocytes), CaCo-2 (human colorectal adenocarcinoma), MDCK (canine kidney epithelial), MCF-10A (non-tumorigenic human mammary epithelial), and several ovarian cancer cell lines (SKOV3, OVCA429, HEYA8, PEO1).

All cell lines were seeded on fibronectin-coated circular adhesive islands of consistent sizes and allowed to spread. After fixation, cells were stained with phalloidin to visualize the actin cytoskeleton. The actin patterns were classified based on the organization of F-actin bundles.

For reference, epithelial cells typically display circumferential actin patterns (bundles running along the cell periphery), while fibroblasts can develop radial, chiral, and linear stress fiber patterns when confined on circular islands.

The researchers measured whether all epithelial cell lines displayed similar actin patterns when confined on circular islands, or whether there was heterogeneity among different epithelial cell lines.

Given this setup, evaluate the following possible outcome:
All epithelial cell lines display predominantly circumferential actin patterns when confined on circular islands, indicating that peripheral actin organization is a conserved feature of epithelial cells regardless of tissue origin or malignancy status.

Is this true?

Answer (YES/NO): NO